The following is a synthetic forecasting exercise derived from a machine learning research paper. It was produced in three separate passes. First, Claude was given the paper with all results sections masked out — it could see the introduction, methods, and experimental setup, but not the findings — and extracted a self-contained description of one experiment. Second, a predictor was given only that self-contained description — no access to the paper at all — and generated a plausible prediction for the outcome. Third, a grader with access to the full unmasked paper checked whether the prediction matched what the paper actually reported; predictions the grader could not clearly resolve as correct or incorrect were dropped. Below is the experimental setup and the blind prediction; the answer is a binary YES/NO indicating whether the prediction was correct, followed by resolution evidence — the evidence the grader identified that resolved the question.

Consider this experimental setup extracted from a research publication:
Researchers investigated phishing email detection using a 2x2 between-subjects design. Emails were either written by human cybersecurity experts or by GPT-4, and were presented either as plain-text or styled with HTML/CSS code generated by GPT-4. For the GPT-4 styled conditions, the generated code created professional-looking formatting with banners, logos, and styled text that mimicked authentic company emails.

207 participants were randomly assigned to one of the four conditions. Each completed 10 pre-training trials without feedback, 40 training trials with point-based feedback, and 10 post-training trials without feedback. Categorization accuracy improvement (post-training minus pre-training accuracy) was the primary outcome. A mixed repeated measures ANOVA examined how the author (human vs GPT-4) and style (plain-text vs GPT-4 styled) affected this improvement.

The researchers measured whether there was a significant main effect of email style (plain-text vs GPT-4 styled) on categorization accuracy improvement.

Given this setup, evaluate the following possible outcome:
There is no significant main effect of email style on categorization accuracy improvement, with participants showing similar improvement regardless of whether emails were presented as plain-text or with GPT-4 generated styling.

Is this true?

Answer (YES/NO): NO